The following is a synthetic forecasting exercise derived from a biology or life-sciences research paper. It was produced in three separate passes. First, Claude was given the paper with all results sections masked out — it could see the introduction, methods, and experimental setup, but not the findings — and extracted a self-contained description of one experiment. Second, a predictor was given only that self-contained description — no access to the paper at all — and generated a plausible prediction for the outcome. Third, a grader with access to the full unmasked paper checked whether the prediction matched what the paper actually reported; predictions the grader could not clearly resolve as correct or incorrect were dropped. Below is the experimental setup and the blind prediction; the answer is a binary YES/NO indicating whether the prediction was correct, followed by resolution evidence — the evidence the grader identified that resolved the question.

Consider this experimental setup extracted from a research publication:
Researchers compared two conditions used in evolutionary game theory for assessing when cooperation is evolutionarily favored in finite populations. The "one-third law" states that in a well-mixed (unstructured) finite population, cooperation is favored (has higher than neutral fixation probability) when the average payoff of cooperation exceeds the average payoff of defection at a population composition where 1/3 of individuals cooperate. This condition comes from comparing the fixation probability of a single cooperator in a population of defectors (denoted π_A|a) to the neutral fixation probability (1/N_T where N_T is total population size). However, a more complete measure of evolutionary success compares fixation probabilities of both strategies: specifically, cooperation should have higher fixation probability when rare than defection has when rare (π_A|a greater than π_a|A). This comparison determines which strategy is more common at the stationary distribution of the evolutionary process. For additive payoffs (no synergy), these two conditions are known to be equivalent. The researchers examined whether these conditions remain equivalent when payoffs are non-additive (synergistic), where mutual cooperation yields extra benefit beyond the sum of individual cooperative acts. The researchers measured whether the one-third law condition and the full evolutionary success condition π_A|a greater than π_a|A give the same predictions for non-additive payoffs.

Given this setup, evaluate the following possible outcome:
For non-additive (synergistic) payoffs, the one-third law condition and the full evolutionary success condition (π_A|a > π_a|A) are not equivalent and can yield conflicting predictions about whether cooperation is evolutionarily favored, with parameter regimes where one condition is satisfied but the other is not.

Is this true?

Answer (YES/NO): YES